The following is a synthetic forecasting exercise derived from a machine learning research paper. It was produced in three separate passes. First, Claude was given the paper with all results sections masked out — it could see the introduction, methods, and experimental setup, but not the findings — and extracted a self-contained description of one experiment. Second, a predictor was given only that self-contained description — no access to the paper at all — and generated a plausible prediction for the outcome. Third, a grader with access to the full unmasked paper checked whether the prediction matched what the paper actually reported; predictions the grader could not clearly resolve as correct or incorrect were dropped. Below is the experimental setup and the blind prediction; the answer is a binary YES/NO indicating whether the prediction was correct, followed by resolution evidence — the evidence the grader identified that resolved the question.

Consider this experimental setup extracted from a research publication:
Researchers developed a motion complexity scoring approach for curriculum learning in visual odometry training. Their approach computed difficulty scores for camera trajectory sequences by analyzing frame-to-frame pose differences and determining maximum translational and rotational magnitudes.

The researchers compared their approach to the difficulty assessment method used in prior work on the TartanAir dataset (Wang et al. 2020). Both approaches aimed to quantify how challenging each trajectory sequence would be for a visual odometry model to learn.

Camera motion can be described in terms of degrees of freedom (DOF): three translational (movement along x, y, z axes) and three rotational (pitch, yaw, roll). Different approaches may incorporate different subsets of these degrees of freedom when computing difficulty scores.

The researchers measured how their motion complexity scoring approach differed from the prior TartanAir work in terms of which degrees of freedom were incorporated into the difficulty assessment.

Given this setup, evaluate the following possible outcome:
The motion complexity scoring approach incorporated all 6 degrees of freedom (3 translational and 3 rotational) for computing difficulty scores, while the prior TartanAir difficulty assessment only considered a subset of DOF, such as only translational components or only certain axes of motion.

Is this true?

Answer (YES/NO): YES